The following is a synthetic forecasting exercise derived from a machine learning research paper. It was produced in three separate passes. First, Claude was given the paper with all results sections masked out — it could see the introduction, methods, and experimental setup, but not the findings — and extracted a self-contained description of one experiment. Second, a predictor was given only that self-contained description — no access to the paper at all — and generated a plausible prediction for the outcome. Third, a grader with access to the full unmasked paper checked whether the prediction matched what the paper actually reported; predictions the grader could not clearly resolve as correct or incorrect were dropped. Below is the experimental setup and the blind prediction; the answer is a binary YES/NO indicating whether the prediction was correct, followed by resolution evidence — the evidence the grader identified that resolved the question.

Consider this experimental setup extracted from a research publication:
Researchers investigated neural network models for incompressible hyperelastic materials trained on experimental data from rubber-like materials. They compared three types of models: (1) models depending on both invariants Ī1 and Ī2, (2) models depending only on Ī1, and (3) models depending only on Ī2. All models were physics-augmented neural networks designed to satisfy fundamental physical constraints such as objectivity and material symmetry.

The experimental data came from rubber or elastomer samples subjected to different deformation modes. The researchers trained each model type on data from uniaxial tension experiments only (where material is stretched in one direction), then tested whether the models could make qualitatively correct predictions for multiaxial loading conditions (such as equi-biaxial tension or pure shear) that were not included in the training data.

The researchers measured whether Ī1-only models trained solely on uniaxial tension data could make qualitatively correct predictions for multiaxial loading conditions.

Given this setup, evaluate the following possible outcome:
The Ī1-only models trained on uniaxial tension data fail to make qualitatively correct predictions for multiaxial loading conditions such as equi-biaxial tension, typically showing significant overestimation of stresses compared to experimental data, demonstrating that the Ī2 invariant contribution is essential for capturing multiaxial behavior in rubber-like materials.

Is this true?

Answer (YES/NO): NO